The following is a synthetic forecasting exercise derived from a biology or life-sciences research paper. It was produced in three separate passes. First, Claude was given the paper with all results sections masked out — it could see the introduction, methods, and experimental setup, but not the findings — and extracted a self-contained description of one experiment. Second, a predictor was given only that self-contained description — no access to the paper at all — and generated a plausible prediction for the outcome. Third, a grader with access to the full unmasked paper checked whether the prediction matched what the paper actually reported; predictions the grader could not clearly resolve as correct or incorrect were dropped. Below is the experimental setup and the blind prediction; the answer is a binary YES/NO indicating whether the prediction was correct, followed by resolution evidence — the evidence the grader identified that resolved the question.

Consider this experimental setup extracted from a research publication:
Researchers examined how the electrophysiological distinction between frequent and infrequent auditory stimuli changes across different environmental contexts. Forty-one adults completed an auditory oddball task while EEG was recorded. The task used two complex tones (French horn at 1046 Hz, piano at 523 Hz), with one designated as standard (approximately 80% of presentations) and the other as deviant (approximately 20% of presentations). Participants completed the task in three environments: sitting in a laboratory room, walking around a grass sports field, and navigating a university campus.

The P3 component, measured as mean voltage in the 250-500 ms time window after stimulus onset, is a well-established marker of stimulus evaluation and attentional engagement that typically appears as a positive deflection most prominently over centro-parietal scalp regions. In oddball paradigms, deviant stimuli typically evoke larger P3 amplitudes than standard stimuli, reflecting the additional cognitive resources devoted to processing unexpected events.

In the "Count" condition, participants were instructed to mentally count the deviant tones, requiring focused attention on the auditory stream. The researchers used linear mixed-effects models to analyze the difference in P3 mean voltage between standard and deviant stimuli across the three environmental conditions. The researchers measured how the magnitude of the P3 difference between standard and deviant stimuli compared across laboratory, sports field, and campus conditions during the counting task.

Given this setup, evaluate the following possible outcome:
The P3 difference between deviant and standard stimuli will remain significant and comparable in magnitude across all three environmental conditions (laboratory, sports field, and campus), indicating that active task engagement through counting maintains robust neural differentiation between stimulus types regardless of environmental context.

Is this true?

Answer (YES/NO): NO